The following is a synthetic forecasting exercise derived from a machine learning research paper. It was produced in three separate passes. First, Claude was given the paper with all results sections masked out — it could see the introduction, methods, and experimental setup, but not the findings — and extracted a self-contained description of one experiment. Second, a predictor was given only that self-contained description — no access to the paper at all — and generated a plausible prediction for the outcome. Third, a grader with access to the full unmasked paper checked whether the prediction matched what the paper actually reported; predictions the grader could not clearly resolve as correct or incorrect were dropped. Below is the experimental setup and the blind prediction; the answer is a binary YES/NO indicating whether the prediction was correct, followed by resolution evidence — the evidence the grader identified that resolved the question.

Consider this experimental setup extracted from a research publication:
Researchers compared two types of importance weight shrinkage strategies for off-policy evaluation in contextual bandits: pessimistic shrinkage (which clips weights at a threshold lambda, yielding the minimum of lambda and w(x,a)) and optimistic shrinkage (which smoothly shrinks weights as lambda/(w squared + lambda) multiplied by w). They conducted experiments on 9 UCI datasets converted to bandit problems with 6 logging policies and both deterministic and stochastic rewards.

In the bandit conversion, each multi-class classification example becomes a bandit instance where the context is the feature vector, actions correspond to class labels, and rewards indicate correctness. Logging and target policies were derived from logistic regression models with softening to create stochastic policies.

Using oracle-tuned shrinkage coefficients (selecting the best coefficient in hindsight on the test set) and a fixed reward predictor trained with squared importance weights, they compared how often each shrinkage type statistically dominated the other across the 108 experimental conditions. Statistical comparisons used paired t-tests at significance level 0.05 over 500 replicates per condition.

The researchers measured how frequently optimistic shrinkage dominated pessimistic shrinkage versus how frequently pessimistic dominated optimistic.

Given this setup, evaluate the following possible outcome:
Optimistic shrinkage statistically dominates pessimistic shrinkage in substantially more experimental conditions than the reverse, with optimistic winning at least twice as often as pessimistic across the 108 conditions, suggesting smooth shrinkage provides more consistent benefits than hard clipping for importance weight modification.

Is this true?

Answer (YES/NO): NO